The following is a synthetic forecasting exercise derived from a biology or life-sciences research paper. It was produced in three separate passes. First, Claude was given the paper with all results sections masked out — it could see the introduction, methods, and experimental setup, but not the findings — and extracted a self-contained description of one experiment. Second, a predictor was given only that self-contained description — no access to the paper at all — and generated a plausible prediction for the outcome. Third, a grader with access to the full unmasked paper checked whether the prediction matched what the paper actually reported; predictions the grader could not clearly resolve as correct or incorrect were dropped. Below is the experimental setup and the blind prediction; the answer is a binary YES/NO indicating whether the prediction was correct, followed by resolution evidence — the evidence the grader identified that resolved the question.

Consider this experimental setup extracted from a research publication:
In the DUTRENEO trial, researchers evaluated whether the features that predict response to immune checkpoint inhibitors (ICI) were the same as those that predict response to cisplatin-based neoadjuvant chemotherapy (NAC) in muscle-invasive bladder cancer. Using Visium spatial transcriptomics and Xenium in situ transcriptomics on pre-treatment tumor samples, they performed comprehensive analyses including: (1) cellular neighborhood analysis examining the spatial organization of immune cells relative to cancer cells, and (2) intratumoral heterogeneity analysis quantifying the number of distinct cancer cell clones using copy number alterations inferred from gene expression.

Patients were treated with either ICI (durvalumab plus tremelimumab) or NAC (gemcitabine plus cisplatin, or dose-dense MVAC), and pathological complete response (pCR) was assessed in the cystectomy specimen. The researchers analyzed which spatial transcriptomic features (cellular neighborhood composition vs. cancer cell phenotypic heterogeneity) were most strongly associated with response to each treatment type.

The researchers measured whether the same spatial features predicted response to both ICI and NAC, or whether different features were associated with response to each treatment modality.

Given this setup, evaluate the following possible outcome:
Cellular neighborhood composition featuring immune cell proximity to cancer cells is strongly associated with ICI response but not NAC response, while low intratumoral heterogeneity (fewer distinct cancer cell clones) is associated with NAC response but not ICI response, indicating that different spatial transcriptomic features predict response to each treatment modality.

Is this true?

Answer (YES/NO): NO